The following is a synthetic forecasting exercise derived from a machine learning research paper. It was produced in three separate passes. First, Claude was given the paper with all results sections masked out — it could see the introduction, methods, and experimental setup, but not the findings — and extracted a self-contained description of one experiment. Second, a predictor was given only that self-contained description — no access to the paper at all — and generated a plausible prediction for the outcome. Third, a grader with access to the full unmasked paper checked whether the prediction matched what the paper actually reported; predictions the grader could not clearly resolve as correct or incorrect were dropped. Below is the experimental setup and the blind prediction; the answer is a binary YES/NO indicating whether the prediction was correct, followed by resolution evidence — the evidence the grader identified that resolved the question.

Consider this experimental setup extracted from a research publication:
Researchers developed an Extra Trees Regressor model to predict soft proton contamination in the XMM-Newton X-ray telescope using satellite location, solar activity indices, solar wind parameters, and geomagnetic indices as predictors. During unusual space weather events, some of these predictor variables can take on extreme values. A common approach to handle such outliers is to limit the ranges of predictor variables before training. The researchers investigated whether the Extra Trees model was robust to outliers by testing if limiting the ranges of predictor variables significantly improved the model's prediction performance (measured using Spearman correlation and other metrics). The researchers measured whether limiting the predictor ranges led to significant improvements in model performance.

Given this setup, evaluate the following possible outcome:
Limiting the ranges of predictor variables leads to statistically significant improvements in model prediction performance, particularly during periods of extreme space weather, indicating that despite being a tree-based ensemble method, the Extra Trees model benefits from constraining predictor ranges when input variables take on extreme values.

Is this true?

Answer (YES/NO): NO